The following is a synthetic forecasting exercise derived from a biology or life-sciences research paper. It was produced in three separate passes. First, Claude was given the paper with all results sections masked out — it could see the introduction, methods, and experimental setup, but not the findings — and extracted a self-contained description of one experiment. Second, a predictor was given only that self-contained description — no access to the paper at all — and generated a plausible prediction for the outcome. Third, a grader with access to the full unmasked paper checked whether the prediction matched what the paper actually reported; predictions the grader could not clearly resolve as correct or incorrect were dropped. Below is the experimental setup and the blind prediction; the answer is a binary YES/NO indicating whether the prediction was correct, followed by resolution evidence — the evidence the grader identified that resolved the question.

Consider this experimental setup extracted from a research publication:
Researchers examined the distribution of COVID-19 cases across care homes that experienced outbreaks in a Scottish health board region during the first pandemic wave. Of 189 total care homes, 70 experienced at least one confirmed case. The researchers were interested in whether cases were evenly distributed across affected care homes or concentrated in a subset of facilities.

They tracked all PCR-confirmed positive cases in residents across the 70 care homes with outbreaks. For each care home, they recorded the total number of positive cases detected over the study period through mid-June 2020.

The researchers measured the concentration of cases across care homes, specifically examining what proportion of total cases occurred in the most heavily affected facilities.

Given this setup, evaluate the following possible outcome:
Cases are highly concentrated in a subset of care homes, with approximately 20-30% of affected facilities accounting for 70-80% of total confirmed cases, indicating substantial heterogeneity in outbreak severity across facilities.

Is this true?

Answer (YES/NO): NO